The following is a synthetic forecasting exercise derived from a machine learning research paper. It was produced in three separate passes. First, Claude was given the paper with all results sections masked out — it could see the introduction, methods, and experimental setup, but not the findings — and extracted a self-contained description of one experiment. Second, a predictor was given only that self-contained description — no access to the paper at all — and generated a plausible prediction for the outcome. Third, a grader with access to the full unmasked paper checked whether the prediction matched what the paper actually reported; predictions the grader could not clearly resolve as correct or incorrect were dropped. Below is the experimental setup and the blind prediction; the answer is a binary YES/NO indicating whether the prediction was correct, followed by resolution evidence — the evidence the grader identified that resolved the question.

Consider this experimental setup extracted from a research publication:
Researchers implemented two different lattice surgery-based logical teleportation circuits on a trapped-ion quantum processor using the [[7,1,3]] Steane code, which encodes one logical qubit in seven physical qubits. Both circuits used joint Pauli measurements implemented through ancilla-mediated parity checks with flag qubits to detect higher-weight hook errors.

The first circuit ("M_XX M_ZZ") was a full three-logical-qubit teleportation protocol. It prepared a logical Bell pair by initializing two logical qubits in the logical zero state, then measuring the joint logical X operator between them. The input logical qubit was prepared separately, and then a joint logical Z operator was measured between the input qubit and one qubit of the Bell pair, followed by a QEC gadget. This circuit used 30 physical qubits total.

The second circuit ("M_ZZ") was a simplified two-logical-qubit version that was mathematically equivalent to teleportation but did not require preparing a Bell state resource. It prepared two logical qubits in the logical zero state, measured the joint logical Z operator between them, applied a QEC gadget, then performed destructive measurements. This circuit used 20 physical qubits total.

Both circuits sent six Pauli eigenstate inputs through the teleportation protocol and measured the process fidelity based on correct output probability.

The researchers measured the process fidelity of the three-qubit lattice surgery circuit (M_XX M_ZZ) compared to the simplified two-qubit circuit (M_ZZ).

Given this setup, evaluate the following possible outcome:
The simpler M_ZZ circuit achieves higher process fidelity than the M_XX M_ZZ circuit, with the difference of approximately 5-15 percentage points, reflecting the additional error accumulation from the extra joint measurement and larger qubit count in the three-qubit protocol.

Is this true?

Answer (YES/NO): NO